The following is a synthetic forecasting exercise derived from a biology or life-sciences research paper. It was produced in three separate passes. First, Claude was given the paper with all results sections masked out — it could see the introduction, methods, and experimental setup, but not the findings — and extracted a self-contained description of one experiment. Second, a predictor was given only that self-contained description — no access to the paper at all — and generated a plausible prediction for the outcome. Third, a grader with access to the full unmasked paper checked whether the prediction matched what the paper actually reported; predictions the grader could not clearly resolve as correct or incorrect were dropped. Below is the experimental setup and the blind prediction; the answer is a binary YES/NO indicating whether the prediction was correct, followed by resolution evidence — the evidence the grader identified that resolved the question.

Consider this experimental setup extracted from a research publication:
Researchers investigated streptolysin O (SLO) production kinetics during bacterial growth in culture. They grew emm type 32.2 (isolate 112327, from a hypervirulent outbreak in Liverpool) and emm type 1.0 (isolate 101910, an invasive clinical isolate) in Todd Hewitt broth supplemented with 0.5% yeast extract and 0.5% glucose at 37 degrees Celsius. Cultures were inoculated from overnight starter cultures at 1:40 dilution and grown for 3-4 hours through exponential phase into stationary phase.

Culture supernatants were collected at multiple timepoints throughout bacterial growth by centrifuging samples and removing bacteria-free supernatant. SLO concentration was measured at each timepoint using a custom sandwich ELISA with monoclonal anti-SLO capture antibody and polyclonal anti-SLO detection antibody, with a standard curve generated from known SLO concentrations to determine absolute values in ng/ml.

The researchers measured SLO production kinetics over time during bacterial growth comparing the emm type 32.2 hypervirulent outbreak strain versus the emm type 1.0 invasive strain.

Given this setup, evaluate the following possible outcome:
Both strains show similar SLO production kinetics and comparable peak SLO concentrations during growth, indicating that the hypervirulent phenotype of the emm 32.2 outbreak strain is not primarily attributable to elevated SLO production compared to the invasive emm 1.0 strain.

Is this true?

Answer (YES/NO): NO